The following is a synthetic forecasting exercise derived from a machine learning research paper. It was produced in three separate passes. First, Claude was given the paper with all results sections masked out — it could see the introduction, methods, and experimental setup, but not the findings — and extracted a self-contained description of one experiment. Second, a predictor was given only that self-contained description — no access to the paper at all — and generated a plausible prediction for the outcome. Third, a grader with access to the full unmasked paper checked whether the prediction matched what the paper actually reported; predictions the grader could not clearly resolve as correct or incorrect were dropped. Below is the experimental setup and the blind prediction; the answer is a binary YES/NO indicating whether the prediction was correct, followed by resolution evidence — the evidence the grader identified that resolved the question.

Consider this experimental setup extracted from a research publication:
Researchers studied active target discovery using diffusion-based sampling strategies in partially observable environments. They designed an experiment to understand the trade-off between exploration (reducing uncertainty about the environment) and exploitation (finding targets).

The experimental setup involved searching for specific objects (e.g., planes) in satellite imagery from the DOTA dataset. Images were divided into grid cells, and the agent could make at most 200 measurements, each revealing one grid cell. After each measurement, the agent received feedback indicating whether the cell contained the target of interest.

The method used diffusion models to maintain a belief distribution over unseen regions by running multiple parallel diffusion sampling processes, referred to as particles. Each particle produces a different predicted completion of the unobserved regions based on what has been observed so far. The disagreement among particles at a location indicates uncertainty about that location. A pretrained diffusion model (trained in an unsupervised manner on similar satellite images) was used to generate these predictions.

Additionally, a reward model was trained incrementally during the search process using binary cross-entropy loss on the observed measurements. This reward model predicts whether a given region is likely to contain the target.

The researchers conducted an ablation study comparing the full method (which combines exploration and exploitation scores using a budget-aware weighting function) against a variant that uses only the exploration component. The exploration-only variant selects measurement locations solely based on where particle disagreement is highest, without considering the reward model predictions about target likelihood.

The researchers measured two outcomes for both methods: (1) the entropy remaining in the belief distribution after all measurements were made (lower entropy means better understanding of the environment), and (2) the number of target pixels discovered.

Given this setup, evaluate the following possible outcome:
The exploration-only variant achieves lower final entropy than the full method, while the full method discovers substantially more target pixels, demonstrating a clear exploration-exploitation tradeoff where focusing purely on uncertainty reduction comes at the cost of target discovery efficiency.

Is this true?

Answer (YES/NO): YES